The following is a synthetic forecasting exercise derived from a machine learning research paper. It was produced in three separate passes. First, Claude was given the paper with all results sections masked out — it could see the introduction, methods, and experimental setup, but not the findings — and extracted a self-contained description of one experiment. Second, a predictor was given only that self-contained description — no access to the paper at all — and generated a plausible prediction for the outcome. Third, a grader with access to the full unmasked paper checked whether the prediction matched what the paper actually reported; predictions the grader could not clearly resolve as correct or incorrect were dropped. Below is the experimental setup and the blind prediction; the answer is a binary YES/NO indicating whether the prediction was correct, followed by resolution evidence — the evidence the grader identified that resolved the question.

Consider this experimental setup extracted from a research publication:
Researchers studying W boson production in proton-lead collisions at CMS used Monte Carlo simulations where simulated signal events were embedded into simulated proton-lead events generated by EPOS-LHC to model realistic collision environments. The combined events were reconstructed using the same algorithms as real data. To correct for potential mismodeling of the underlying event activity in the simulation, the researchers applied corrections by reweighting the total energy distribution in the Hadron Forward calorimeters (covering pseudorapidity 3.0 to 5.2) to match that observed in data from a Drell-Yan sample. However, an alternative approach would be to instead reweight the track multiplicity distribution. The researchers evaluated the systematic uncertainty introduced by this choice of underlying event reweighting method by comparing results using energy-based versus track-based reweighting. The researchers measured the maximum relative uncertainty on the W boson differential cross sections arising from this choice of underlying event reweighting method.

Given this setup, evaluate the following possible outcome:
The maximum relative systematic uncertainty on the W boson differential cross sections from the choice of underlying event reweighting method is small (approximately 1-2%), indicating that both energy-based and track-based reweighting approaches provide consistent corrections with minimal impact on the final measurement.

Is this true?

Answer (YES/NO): NO